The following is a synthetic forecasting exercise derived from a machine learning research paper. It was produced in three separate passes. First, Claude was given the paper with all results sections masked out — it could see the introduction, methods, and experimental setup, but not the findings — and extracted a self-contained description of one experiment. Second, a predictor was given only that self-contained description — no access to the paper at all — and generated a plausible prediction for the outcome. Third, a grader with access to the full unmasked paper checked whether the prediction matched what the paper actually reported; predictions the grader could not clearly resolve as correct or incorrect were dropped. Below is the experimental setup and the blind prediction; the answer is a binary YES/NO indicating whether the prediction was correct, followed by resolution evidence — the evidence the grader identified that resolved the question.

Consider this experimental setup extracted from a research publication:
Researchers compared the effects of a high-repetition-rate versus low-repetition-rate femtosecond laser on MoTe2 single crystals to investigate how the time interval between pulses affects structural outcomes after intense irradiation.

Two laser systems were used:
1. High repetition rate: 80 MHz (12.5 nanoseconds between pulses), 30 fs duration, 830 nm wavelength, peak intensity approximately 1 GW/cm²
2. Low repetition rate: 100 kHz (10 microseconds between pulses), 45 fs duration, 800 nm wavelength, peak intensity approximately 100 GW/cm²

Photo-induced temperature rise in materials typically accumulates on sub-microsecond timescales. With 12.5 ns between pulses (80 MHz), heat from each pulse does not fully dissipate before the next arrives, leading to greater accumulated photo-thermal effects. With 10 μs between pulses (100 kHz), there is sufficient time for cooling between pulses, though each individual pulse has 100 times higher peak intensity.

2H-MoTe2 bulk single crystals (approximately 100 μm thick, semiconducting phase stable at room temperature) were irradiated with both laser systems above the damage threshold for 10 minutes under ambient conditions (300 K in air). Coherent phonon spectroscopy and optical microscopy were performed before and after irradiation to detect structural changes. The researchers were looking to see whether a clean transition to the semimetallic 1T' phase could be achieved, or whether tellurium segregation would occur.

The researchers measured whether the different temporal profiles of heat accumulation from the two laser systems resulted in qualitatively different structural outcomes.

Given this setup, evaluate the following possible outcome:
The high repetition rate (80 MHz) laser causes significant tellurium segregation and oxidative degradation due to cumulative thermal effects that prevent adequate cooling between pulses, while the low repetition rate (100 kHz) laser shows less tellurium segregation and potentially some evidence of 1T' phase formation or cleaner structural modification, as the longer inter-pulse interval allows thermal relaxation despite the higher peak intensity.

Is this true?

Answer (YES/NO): NO